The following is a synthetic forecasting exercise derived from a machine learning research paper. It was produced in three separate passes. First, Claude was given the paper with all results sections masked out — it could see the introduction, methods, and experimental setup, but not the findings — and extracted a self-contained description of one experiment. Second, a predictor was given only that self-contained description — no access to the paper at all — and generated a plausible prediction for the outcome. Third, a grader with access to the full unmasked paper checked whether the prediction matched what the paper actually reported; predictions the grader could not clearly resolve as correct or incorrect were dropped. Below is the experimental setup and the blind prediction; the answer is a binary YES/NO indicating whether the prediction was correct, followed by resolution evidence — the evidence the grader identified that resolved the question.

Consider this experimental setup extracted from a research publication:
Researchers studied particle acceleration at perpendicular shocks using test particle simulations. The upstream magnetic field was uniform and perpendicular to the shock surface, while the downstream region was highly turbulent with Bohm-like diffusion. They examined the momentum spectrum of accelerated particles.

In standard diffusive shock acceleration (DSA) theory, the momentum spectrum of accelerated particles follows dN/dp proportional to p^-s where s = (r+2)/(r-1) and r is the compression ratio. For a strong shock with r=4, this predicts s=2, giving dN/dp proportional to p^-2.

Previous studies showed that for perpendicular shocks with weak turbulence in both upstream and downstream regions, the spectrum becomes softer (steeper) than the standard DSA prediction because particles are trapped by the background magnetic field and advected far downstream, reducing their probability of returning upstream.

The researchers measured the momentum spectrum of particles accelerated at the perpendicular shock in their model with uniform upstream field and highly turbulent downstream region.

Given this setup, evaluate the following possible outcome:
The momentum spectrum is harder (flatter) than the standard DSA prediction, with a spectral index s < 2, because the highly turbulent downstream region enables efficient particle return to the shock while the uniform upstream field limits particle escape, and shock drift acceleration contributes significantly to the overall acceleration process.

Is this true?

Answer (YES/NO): NO